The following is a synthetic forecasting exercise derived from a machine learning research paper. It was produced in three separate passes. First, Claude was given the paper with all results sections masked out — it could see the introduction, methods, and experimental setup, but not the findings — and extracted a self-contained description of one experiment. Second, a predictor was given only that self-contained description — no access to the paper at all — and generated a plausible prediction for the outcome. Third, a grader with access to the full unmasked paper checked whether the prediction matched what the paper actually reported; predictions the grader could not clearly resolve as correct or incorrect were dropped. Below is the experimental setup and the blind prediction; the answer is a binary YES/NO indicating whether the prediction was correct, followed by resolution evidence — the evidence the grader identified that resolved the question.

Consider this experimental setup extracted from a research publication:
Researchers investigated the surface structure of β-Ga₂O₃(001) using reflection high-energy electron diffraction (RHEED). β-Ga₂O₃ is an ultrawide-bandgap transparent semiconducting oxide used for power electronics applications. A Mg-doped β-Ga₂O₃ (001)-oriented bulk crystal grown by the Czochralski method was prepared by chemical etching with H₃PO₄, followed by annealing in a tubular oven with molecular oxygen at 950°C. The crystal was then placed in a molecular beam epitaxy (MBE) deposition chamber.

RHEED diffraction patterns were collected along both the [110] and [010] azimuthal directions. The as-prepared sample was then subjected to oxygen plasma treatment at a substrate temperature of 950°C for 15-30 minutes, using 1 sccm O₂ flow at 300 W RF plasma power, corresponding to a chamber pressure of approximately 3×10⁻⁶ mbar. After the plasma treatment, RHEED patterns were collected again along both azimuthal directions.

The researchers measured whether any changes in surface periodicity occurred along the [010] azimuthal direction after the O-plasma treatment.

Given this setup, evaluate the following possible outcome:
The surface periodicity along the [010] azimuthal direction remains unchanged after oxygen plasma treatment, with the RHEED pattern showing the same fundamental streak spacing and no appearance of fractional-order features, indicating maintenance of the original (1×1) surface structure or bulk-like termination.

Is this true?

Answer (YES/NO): NO